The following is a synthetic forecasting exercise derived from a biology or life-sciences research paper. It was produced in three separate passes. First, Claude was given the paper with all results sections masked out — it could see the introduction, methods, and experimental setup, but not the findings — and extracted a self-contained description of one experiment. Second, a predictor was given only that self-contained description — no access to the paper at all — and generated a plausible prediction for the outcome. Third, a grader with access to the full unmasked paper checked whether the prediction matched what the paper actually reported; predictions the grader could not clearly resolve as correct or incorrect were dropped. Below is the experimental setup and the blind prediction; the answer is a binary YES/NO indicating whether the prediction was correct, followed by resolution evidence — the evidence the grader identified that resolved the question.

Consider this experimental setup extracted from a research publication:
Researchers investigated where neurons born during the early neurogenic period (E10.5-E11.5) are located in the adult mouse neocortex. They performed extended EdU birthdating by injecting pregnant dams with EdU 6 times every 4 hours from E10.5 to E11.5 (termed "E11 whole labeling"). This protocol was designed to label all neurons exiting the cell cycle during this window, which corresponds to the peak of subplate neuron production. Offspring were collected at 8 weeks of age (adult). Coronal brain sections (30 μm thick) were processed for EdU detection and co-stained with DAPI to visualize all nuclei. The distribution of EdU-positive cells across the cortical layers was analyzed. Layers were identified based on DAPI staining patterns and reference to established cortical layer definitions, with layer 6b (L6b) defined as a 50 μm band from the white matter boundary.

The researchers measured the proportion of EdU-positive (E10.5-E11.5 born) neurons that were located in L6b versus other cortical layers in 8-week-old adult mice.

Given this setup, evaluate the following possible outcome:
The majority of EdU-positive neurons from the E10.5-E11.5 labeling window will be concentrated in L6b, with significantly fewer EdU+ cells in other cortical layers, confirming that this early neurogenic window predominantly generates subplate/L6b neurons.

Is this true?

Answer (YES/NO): YES